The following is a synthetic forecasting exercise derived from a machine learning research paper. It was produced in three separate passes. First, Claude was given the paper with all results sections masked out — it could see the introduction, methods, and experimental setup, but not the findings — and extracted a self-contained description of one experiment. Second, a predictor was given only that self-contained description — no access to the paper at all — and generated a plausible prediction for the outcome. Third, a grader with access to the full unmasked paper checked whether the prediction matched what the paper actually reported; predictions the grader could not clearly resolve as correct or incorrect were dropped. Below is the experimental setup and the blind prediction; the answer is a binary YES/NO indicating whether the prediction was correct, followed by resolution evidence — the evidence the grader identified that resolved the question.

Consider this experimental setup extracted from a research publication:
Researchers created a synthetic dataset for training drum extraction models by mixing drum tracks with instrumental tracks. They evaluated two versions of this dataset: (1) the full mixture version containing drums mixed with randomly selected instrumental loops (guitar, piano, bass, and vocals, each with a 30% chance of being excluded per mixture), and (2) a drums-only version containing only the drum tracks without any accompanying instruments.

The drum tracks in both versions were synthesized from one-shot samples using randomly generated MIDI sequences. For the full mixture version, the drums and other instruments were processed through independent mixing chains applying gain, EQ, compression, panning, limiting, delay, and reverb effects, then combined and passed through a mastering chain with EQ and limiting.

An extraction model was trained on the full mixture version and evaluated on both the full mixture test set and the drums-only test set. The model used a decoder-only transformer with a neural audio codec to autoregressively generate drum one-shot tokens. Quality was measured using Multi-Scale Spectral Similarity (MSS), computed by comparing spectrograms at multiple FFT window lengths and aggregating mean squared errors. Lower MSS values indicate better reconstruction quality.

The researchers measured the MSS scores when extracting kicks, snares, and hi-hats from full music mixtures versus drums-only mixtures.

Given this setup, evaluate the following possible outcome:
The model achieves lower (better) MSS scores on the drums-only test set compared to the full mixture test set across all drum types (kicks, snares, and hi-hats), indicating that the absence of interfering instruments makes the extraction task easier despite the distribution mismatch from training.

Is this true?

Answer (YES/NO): NO